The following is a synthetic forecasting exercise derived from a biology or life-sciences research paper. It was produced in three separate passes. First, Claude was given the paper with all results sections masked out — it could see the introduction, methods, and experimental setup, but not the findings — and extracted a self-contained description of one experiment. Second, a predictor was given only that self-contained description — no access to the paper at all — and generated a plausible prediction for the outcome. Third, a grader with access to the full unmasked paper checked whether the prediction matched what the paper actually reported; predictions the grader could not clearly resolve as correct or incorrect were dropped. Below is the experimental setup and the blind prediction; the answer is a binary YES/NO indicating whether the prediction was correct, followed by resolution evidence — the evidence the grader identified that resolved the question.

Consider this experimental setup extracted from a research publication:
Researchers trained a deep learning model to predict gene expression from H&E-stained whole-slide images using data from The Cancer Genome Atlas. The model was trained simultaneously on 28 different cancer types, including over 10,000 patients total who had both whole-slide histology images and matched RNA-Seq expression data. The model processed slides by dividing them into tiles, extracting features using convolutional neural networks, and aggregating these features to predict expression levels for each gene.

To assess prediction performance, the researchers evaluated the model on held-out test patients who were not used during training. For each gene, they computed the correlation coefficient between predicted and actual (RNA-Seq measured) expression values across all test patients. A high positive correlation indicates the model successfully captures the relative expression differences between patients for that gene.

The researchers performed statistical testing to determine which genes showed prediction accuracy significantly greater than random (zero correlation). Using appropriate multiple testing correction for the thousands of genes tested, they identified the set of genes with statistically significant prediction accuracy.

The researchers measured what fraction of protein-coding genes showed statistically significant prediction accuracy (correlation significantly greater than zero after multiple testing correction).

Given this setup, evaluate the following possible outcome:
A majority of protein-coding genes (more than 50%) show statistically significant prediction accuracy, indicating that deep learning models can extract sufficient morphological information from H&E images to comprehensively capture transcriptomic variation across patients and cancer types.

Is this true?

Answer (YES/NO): NO